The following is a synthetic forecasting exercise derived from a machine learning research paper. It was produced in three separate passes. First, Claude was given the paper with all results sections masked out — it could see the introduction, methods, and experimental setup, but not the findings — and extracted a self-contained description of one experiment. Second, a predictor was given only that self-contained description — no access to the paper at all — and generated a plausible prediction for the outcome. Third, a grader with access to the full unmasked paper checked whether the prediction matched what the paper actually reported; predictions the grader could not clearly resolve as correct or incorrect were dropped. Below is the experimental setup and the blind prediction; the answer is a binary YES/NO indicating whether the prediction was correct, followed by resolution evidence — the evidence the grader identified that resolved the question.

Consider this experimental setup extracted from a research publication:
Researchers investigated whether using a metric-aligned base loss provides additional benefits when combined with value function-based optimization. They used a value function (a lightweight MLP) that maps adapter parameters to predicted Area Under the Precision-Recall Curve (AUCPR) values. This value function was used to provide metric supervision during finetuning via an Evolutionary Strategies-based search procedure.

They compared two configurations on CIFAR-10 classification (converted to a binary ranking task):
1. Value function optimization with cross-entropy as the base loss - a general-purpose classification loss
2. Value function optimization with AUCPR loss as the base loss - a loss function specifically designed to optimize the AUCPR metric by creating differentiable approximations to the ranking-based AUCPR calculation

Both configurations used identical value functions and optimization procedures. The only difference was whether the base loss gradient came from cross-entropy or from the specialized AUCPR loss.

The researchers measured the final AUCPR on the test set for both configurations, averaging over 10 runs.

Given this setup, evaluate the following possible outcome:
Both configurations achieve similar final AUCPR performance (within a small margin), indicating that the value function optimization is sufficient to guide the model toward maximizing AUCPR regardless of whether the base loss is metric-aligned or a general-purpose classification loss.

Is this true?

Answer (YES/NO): NO